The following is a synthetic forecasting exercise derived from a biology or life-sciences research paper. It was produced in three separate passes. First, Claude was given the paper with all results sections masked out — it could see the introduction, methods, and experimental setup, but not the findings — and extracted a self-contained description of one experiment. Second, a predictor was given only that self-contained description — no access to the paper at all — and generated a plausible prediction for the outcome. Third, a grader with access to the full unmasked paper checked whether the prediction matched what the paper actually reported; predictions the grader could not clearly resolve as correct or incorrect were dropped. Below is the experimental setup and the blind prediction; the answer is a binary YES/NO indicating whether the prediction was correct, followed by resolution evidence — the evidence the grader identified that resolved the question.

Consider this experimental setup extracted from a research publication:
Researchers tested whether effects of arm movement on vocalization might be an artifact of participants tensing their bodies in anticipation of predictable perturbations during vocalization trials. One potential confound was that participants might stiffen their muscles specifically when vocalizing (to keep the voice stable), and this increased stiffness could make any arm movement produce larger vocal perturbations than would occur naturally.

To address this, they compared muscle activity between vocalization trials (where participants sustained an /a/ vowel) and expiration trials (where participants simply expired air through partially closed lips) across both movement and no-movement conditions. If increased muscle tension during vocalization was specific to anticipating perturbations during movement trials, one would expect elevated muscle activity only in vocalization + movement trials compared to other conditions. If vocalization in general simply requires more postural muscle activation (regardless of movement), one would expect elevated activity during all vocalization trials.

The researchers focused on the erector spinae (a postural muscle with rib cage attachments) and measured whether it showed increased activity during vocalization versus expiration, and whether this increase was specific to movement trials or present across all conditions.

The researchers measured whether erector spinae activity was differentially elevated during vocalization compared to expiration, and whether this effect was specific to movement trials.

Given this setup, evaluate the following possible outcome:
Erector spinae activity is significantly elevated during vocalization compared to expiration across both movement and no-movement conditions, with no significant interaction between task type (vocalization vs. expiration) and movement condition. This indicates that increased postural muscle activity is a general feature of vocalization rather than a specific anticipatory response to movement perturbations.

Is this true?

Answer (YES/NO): YES